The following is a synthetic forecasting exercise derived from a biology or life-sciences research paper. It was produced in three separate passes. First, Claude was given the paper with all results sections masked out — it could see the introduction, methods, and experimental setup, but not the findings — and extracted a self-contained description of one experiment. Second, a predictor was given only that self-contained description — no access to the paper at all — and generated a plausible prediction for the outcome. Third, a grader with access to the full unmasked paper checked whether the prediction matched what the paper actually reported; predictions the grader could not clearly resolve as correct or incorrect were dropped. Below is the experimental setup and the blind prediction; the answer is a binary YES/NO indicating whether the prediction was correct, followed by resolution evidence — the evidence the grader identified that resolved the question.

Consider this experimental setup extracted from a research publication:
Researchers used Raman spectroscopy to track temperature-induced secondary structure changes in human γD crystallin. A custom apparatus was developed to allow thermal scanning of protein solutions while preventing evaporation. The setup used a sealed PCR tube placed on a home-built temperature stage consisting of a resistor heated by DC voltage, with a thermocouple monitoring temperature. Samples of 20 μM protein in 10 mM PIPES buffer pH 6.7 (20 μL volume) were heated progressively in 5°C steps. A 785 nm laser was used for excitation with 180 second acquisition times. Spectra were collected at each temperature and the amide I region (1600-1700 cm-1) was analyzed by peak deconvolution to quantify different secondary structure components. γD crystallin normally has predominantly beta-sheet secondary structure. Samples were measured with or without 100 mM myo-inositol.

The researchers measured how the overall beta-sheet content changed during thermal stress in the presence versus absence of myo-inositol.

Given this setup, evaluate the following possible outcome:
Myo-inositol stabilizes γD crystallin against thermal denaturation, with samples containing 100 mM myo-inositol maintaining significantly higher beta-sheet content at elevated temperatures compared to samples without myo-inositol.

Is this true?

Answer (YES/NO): YES